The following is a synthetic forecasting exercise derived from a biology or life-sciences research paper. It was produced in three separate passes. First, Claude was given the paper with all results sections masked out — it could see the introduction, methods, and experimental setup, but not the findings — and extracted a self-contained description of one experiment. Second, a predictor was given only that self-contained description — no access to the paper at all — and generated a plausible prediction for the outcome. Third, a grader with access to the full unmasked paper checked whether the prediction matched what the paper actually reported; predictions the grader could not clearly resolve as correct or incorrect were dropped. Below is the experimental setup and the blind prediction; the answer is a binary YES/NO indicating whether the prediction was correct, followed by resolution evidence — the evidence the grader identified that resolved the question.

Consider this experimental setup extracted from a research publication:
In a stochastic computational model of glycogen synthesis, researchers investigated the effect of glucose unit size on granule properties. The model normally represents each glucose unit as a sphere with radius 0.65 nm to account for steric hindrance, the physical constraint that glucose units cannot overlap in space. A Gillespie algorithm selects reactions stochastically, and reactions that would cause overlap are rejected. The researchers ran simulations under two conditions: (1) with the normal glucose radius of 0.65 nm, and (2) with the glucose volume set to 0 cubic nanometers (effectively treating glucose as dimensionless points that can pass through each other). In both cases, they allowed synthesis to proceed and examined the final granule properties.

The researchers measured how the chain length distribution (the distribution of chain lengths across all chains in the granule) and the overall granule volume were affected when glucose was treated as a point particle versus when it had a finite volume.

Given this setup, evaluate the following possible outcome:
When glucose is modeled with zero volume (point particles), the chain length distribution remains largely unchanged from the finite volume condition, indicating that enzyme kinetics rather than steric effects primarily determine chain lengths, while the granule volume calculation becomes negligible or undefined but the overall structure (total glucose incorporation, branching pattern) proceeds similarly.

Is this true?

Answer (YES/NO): YES